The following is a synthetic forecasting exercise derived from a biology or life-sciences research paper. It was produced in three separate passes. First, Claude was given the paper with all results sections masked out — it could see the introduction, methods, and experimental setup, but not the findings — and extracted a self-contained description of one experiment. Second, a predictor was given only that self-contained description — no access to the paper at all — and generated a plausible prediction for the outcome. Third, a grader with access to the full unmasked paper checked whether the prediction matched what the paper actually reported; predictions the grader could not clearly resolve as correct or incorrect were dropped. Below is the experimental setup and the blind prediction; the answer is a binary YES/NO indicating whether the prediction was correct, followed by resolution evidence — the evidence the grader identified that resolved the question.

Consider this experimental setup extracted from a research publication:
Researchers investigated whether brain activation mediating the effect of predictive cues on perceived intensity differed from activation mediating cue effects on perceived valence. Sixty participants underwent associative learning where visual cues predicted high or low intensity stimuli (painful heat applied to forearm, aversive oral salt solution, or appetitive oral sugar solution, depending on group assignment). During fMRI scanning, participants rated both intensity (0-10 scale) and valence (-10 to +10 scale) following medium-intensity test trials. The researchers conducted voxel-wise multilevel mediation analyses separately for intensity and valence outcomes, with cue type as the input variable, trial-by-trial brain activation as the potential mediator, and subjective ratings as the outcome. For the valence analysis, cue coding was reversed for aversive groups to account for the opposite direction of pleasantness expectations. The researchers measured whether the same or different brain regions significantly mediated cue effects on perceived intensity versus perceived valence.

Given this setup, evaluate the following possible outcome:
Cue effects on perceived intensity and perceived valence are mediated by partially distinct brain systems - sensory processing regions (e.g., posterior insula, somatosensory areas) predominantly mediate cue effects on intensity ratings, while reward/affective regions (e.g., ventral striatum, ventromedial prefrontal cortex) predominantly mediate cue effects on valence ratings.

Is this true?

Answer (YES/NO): NO